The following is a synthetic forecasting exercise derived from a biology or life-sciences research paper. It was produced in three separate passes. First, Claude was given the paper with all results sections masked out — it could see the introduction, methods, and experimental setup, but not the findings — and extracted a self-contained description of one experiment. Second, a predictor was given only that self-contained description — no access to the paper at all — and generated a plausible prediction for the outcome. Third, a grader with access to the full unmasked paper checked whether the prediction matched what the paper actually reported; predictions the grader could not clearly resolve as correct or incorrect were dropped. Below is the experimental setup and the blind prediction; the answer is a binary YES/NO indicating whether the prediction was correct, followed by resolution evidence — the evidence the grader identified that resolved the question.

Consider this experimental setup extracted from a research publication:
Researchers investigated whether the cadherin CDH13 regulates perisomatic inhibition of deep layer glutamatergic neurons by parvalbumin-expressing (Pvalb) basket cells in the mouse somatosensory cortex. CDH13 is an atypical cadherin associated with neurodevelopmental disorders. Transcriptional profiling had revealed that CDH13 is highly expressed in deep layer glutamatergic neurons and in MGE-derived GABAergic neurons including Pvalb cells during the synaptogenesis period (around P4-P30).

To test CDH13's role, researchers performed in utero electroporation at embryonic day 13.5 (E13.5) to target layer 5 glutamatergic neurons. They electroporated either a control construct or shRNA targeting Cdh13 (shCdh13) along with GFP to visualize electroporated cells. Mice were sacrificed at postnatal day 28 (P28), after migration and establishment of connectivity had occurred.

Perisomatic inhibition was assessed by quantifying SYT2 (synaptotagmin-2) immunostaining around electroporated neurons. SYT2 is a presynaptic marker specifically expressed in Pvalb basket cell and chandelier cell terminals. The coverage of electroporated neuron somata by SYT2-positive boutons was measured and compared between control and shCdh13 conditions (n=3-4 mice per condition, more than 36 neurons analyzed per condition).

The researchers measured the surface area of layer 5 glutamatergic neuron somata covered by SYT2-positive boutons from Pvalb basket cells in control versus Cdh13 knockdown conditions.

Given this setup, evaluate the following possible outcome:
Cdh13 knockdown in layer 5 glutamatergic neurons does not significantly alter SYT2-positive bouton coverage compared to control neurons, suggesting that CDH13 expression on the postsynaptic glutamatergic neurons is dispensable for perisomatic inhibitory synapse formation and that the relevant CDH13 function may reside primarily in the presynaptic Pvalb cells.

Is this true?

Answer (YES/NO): NO